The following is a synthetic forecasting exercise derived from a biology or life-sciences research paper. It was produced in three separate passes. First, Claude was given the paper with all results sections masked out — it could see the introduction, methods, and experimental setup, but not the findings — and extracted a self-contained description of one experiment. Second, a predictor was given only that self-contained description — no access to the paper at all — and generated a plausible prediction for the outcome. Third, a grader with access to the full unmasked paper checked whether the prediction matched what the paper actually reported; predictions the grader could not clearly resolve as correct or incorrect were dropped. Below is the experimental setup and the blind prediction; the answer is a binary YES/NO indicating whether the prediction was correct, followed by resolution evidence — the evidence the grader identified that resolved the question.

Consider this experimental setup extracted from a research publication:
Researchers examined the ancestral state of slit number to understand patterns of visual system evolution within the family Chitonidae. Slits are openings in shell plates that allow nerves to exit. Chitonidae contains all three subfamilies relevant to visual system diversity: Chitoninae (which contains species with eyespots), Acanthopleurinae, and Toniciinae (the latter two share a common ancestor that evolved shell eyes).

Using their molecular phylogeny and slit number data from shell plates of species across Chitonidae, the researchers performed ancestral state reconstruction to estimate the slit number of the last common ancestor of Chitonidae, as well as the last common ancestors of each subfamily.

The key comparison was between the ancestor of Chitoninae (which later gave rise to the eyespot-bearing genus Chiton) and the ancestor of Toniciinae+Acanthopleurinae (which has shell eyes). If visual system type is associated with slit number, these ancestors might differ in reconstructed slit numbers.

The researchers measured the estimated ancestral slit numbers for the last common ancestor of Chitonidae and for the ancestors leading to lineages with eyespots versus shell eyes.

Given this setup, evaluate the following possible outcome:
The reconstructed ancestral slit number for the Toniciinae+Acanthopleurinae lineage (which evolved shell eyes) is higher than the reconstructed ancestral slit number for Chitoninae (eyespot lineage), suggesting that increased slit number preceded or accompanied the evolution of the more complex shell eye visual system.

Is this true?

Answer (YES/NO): NO